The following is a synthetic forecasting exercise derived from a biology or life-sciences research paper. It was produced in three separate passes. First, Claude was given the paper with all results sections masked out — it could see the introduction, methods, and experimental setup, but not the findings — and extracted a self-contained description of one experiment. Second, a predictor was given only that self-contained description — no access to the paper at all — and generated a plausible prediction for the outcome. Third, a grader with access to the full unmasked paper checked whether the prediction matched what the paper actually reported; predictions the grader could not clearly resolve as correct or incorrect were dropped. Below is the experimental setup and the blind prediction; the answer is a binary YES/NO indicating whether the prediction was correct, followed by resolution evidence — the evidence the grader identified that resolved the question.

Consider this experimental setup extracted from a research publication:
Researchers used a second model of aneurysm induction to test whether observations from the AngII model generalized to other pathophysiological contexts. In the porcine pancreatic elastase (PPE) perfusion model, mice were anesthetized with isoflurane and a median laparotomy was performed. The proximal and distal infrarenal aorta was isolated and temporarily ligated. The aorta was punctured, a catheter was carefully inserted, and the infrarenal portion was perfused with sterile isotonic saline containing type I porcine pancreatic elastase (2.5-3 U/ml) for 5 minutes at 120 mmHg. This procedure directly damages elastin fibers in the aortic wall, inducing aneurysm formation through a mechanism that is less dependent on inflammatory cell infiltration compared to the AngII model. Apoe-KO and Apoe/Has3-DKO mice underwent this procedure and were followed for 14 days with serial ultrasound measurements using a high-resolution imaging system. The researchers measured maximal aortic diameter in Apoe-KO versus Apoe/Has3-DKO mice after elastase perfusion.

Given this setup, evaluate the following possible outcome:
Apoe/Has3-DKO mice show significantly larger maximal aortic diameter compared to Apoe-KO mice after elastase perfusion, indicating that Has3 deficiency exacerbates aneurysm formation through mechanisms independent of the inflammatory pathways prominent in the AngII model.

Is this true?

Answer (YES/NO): NO